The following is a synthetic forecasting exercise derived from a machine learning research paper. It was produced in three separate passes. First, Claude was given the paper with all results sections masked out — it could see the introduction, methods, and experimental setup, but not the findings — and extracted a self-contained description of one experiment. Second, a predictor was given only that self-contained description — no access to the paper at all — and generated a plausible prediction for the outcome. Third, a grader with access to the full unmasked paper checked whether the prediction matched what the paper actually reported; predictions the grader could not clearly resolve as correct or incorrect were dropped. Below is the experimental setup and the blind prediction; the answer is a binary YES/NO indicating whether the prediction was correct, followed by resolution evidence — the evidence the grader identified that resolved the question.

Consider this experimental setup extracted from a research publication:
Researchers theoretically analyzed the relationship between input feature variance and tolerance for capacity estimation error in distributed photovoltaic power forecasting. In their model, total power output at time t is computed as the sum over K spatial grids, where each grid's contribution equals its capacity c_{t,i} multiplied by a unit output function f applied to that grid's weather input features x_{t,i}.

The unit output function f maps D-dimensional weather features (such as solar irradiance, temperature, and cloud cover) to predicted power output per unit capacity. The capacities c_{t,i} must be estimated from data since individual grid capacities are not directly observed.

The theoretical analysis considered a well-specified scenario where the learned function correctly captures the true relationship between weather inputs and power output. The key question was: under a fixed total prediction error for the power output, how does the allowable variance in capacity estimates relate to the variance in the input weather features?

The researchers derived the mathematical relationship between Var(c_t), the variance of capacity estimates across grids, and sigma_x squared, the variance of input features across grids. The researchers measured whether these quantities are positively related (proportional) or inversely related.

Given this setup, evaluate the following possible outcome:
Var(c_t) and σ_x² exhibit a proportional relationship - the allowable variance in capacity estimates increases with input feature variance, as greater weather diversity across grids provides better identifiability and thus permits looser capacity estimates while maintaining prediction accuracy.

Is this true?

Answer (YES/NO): NO